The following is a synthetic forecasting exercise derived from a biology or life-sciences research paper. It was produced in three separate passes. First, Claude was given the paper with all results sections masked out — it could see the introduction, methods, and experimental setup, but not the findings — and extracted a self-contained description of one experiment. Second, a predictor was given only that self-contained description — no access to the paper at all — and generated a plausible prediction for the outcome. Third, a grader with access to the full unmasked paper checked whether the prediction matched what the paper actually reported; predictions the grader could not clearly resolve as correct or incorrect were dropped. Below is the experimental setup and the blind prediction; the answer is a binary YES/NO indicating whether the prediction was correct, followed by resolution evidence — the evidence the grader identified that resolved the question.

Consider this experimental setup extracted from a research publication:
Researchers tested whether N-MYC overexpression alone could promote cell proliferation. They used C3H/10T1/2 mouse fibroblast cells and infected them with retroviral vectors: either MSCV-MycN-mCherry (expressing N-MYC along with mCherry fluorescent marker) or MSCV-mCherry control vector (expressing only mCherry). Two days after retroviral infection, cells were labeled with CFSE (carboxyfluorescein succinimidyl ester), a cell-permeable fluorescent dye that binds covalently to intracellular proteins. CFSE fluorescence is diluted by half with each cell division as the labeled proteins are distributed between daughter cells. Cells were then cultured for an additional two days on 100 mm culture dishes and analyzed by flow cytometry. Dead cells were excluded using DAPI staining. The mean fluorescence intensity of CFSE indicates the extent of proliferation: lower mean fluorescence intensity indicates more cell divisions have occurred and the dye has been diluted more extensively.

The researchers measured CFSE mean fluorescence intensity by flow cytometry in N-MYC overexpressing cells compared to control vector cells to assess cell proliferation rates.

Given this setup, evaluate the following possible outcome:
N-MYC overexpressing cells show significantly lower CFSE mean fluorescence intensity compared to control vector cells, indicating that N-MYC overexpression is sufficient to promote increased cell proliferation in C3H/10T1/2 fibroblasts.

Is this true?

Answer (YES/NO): YES